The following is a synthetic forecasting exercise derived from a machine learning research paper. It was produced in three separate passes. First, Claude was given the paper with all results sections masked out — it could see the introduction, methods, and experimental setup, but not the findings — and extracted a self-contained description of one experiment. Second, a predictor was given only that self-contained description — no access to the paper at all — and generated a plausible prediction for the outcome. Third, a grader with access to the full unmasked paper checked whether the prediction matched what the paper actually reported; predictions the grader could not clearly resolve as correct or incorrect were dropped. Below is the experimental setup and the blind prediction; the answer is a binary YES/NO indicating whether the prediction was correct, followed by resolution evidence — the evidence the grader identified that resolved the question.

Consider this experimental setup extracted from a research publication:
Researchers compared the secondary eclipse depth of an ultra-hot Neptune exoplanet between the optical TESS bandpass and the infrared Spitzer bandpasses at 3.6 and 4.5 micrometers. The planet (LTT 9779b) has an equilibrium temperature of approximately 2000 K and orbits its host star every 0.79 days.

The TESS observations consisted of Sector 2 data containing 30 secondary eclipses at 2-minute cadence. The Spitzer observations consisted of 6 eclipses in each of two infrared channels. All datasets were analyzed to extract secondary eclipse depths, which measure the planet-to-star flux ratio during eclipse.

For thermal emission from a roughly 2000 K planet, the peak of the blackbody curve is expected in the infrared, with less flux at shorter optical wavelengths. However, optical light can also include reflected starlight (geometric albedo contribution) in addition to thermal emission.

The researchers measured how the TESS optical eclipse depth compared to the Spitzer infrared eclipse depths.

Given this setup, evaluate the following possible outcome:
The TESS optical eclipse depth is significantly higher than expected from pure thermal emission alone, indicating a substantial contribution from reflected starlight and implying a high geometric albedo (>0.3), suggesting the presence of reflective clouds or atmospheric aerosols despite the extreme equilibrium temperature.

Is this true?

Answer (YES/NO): NO